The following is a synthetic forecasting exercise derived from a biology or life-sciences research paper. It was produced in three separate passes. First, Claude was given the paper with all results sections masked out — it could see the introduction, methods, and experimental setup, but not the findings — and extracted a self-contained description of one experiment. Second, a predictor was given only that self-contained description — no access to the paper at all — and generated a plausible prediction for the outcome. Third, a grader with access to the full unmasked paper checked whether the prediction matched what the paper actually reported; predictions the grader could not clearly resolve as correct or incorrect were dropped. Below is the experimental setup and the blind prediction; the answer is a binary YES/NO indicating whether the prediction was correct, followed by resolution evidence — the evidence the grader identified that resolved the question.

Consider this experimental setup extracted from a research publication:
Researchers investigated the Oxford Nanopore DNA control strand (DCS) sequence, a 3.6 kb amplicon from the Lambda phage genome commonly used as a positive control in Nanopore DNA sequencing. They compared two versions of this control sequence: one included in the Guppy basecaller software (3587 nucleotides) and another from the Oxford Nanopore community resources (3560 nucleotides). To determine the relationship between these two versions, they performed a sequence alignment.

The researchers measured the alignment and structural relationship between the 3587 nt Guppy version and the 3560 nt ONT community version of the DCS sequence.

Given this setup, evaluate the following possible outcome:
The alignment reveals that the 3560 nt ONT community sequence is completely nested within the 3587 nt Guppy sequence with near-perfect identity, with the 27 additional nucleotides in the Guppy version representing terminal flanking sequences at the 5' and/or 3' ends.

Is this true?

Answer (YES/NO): NO